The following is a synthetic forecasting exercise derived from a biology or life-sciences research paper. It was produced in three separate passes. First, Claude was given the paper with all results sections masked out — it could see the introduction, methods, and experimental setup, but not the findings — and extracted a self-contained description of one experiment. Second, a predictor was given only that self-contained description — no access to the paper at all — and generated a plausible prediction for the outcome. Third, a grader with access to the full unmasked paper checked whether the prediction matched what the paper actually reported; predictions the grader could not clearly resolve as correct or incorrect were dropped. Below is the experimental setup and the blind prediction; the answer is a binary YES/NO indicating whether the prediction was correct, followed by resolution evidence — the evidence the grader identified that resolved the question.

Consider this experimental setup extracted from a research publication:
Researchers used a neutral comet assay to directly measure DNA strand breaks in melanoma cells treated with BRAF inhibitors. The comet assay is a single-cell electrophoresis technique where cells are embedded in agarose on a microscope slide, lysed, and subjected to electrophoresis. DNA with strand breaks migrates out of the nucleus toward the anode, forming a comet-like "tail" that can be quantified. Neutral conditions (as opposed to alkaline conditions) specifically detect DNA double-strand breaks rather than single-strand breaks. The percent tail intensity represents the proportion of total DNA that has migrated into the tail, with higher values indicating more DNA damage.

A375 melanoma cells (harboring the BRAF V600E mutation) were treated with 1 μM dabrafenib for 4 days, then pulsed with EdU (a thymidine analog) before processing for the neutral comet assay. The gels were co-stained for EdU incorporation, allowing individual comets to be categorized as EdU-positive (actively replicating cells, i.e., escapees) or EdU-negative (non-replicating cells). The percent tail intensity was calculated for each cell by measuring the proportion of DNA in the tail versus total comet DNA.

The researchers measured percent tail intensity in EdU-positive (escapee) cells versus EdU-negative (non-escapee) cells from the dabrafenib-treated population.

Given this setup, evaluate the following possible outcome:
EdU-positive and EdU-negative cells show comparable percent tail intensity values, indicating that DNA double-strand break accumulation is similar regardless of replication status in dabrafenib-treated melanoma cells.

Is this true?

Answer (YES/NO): NO